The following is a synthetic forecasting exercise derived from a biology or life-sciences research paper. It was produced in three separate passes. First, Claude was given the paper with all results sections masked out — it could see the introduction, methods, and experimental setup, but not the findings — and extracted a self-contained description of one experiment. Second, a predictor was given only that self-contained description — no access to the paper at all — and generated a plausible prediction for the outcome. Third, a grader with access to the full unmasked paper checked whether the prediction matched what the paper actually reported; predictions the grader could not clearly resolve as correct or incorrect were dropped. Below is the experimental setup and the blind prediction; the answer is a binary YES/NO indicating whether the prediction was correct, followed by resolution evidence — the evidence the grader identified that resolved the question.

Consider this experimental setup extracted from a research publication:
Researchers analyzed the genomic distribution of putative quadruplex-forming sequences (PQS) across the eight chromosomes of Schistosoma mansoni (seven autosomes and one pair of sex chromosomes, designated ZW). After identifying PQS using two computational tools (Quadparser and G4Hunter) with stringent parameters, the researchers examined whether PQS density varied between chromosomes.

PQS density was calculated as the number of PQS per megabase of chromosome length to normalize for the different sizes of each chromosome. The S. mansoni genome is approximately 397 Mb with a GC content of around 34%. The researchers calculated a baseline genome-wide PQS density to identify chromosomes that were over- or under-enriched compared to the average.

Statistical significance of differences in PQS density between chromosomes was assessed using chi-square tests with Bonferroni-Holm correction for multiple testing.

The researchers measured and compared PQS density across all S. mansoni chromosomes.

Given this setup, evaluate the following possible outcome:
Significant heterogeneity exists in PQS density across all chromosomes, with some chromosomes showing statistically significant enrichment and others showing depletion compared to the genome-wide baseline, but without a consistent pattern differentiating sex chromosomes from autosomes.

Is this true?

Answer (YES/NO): NO